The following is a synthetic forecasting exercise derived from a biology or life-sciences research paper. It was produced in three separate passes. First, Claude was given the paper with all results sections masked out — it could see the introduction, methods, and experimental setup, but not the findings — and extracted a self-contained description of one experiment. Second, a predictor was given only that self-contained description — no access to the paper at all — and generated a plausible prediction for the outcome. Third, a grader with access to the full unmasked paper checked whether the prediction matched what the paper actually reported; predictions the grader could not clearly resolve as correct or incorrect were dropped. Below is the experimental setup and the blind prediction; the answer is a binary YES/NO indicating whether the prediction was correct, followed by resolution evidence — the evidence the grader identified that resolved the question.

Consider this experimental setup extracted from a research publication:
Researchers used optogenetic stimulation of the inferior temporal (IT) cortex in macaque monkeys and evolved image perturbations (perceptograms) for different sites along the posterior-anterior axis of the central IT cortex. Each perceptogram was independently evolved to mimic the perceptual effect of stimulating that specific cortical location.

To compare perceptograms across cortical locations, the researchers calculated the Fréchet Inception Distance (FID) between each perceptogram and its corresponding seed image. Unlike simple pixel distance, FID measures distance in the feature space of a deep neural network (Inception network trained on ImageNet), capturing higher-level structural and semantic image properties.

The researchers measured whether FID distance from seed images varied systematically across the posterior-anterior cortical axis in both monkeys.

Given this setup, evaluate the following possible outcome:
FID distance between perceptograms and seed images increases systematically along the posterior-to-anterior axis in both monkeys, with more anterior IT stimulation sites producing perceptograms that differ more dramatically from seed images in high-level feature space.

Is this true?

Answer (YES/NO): NO